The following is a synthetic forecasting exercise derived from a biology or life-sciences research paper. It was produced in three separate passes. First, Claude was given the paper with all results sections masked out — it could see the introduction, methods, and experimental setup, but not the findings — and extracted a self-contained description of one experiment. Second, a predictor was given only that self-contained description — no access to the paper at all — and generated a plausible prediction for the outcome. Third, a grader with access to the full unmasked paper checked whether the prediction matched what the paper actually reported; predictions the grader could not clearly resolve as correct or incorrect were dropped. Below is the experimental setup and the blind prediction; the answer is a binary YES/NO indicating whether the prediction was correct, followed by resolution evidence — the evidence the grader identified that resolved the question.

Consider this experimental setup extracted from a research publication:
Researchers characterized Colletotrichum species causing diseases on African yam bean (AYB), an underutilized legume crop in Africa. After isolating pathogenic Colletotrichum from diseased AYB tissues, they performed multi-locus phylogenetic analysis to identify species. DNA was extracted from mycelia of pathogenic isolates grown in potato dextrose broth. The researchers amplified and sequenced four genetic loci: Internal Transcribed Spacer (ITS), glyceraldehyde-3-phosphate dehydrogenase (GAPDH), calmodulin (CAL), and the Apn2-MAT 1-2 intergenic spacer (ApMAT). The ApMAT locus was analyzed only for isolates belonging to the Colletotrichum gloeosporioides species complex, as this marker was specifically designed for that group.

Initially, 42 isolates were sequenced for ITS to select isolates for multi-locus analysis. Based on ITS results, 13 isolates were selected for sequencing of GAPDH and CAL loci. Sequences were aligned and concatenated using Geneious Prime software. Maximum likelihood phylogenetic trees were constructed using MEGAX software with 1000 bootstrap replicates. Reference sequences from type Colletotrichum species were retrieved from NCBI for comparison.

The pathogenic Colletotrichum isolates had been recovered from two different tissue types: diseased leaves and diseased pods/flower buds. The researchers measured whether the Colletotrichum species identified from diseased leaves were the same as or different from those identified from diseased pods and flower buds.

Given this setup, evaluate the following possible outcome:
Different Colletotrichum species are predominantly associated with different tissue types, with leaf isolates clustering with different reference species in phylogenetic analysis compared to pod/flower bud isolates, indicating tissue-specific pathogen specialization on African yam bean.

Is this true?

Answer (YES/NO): YES